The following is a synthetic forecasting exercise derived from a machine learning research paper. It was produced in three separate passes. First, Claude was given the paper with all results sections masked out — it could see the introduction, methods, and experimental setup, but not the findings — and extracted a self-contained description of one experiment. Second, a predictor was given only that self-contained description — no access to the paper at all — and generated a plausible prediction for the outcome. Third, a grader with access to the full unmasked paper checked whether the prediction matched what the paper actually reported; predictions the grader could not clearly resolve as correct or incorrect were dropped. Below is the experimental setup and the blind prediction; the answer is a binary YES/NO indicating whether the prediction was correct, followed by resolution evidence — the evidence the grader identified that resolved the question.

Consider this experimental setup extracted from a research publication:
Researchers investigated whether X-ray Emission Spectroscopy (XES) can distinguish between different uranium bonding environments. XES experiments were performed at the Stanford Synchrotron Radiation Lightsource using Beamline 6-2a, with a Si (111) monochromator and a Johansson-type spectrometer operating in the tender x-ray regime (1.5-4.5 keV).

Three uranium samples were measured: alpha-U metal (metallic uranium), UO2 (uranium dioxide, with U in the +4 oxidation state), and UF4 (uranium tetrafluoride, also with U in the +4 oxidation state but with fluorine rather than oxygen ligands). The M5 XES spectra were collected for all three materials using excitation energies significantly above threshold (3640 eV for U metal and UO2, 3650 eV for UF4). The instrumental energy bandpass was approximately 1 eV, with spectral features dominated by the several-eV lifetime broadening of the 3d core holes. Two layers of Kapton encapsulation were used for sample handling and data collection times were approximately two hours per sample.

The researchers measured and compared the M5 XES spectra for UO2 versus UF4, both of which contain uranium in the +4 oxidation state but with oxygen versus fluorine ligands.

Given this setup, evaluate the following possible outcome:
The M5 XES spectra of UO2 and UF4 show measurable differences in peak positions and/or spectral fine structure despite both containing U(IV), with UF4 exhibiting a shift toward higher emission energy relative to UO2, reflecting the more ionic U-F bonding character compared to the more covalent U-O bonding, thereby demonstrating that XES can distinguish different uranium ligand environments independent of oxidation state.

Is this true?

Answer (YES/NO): NO